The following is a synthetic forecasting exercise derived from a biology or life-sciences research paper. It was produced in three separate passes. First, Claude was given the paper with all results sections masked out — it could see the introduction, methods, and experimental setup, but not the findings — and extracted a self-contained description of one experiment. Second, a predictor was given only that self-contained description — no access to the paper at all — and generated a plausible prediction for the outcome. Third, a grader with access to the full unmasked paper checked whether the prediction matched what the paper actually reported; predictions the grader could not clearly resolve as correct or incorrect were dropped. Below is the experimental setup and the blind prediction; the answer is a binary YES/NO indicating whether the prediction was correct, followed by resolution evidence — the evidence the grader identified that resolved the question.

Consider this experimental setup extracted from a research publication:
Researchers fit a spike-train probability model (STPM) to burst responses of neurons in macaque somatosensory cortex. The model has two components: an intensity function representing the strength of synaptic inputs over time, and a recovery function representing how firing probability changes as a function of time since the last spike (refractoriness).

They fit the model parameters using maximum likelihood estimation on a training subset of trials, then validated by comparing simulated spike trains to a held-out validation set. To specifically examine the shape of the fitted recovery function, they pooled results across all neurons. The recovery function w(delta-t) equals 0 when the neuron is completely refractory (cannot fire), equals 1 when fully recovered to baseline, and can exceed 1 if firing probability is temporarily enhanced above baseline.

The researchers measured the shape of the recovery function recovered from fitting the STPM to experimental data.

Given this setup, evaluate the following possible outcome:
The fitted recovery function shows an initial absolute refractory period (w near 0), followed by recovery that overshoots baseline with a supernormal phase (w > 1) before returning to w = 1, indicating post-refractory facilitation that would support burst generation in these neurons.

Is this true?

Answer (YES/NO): YES